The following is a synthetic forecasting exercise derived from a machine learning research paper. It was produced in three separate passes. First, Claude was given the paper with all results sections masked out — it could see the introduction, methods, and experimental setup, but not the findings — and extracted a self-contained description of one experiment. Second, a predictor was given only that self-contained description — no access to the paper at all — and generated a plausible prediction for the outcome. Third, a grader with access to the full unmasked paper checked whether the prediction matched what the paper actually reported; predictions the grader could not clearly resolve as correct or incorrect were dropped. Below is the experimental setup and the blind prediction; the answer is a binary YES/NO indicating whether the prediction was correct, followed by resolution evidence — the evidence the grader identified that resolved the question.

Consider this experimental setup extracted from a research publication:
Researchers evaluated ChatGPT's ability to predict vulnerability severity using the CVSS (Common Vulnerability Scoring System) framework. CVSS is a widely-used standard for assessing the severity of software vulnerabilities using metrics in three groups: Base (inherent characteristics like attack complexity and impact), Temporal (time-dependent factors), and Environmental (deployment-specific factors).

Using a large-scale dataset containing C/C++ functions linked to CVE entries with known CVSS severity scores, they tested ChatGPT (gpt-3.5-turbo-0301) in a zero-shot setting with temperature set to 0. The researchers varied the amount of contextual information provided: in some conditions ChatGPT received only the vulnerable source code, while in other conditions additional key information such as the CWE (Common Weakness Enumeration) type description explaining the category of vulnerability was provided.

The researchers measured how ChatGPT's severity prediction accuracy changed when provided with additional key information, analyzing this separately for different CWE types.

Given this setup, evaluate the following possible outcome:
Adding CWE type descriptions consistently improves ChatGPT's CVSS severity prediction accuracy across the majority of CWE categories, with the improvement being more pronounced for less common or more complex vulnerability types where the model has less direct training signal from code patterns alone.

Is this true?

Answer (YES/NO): NO